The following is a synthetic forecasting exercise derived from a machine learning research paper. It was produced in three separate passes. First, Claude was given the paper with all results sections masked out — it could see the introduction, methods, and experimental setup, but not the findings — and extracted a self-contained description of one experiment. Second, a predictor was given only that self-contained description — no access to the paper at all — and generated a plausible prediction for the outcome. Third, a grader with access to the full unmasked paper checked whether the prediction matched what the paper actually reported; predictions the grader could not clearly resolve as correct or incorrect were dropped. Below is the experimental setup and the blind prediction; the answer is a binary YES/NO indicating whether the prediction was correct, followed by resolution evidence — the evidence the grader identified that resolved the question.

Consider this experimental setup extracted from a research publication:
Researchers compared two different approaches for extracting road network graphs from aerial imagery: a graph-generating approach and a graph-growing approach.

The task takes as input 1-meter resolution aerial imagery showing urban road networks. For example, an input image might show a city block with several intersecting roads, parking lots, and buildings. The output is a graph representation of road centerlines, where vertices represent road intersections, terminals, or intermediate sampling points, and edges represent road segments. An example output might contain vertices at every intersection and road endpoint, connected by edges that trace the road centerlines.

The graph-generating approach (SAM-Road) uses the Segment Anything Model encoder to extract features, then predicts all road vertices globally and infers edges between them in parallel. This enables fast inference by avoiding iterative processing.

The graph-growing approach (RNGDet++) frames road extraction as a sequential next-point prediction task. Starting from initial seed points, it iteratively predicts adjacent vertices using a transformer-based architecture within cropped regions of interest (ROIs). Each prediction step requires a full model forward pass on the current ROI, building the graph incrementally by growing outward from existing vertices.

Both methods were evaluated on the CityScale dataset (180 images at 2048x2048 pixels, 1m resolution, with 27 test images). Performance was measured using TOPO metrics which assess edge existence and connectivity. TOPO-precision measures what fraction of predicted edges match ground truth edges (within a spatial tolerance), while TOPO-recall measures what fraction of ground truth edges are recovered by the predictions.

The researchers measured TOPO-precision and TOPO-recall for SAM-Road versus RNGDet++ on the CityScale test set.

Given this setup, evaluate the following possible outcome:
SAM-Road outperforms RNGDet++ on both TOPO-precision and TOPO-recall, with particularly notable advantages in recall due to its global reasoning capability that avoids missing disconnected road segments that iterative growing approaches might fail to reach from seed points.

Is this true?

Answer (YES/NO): NO